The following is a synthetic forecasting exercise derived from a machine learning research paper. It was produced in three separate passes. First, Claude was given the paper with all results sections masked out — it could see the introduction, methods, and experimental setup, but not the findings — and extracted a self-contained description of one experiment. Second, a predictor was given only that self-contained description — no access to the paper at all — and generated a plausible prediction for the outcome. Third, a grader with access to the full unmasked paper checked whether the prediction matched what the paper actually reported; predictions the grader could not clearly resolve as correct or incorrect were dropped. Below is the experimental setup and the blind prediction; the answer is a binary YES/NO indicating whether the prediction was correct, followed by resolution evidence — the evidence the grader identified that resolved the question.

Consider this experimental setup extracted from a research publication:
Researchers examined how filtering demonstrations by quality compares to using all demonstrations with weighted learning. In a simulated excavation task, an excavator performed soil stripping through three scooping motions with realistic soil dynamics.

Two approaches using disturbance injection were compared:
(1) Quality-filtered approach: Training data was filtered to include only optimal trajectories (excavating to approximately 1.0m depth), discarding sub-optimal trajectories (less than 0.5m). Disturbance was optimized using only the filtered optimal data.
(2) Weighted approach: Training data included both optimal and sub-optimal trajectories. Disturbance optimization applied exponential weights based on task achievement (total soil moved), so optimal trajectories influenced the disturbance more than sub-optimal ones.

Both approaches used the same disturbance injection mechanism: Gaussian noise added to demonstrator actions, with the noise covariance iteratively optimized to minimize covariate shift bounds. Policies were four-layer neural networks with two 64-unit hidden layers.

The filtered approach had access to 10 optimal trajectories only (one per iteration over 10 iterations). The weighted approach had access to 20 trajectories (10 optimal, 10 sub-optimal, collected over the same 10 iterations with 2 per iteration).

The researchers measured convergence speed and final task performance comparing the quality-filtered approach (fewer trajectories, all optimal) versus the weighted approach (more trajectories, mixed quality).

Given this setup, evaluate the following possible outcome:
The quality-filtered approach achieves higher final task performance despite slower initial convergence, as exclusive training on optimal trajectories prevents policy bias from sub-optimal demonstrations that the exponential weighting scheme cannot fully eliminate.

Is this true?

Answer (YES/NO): NO